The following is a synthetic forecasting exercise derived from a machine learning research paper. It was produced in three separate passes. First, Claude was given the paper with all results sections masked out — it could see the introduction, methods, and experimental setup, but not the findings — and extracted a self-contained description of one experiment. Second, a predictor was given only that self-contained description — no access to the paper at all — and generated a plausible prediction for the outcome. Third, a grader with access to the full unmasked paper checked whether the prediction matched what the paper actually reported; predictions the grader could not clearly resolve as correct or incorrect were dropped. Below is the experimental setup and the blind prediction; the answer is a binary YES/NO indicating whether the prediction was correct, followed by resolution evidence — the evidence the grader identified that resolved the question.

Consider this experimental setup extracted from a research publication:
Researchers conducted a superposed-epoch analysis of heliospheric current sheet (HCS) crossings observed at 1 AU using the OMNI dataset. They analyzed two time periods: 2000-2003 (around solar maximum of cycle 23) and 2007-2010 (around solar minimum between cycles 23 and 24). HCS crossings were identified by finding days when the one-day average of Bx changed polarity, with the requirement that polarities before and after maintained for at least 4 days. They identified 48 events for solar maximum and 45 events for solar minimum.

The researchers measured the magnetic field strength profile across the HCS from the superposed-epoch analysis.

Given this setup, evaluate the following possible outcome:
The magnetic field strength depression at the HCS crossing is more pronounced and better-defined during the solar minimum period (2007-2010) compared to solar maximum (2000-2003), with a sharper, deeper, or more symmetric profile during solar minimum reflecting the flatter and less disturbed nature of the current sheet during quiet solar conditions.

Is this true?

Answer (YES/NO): NO